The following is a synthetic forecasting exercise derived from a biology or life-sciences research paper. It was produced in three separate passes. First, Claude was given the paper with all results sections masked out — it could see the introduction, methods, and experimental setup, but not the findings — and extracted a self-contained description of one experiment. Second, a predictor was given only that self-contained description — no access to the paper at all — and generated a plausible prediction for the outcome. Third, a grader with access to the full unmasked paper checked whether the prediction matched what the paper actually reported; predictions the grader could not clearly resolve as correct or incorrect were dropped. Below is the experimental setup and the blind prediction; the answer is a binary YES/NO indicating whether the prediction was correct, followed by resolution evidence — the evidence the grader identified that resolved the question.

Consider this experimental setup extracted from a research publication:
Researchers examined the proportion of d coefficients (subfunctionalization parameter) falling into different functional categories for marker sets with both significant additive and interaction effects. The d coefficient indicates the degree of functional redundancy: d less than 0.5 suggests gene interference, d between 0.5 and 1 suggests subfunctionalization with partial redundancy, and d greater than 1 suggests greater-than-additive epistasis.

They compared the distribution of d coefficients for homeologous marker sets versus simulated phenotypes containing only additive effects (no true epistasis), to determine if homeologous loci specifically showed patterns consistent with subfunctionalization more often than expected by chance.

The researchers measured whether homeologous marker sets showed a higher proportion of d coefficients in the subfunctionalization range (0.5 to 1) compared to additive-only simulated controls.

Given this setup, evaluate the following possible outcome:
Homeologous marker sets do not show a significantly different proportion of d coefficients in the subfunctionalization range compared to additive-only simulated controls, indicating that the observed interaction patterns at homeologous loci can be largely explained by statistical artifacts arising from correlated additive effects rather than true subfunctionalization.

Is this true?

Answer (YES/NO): NO